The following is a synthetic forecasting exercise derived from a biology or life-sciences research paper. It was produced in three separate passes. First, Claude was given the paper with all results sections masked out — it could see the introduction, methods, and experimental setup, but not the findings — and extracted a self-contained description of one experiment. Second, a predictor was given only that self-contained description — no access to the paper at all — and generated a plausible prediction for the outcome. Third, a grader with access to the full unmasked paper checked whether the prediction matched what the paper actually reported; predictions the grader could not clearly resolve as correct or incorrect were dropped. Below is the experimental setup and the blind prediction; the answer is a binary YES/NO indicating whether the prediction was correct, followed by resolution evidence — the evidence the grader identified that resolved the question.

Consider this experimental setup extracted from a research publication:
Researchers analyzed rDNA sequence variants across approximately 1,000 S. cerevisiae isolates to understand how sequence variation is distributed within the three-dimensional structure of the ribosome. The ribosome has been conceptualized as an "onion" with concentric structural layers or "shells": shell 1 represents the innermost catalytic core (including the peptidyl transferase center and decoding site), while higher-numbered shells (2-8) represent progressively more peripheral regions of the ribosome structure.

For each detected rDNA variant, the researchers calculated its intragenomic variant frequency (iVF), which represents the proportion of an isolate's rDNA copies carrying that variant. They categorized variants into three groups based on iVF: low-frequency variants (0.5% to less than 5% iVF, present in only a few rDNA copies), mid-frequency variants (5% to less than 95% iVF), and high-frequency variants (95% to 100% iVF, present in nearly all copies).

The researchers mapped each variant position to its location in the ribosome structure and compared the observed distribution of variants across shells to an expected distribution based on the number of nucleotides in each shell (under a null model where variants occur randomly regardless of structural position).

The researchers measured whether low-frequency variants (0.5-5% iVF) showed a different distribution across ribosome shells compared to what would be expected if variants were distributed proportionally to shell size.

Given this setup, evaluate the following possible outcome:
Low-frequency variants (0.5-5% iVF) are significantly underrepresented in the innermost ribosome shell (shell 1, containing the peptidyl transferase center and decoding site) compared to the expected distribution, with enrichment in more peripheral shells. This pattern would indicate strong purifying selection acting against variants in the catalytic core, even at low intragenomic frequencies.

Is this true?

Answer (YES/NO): YES